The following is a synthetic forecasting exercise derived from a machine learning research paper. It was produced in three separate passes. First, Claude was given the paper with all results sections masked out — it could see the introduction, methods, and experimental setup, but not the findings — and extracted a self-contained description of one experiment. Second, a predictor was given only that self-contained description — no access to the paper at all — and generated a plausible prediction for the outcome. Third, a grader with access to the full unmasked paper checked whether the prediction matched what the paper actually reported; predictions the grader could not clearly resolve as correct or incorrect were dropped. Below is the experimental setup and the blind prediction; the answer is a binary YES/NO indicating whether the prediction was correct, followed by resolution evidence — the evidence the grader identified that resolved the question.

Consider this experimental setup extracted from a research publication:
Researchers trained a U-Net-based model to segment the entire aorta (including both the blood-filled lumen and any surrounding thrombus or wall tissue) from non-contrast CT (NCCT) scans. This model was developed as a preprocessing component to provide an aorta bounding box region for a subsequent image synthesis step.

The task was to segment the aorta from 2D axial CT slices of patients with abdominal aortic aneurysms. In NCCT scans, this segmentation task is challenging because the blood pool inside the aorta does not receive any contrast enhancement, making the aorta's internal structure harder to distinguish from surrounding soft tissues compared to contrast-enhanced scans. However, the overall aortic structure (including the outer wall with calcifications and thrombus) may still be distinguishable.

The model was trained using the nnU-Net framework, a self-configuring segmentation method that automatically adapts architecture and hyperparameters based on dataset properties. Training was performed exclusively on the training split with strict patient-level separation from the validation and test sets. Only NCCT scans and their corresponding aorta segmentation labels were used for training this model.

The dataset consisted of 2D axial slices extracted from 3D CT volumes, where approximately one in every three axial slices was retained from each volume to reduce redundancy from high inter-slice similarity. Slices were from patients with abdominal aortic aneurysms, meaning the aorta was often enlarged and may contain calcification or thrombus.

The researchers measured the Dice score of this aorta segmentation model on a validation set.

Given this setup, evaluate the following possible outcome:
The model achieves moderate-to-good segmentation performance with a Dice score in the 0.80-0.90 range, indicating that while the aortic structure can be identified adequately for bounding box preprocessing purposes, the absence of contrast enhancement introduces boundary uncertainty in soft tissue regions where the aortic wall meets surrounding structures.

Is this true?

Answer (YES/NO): NO